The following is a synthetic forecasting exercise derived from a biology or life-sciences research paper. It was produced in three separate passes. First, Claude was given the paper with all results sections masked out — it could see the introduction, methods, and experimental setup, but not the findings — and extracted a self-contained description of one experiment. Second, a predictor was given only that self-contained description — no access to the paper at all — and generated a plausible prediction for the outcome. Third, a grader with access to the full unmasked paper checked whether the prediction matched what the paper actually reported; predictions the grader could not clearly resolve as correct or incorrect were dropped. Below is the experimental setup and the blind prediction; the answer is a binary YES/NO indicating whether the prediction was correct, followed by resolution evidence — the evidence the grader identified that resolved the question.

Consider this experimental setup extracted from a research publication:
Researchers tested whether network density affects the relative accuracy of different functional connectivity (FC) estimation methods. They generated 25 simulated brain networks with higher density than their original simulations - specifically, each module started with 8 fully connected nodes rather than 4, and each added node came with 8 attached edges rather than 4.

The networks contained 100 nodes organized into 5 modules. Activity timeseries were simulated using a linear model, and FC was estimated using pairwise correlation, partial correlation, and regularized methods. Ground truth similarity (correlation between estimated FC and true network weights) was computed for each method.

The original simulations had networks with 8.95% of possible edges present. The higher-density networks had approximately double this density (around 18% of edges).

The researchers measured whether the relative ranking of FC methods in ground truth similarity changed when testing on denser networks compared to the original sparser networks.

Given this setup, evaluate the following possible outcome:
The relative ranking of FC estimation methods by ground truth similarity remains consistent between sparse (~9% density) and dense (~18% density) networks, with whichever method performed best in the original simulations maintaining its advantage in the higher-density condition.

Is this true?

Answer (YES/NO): YES